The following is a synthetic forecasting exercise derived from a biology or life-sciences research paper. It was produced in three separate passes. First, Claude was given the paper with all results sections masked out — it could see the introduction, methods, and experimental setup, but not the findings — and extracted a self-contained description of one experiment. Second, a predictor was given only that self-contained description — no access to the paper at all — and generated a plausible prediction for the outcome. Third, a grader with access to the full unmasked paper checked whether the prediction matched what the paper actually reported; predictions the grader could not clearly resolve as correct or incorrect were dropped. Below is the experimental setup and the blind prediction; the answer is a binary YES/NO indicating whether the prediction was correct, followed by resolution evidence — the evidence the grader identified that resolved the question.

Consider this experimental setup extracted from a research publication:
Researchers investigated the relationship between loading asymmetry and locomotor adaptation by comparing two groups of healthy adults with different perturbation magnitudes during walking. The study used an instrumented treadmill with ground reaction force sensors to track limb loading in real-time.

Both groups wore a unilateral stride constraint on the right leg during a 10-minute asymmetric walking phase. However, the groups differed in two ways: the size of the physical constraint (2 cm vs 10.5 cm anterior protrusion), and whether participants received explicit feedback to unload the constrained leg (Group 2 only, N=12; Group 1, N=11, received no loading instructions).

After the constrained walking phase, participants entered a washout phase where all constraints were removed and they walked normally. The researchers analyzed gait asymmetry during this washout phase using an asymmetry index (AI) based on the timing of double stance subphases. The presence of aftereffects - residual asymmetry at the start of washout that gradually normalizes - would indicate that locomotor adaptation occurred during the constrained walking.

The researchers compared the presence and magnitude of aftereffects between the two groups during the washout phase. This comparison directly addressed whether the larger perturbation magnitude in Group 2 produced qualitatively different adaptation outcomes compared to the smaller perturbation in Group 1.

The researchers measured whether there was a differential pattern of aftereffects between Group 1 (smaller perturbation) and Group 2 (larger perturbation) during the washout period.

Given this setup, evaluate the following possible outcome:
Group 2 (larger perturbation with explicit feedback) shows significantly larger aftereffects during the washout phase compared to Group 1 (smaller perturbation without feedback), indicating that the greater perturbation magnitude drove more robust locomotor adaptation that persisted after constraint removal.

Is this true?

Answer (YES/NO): YES